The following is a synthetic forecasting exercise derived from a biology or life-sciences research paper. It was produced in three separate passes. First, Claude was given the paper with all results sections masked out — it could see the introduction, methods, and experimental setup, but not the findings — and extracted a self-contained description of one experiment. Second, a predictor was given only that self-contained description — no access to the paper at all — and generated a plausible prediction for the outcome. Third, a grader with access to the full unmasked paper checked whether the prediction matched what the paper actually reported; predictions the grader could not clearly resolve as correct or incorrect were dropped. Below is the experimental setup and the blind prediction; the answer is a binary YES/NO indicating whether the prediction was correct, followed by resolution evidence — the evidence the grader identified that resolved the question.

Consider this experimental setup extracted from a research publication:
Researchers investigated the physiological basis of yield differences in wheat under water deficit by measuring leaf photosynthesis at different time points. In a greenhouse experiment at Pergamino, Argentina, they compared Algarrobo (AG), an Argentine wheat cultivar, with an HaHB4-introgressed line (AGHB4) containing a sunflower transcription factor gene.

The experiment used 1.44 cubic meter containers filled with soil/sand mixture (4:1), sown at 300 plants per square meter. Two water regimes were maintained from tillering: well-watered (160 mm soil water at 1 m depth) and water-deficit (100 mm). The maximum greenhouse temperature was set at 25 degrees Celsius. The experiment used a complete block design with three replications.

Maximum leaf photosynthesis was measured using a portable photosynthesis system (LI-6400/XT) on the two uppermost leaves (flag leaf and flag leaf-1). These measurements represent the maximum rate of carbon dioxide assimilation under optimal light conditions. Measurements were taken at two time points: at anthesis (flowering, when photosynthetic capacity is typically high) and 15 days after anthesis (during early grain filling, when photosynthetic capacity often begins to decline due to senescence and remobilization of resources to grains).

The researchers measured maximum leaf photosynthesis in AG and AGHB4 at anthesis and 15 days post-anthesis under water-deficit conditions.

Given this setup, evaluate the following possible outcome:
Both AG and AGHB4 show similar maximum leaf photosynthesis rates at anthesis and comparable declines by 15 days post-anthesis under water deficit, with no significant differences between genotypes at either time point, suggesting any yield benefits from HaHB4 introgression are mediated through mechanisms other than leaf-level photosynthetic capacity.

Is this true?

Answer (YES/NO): YES